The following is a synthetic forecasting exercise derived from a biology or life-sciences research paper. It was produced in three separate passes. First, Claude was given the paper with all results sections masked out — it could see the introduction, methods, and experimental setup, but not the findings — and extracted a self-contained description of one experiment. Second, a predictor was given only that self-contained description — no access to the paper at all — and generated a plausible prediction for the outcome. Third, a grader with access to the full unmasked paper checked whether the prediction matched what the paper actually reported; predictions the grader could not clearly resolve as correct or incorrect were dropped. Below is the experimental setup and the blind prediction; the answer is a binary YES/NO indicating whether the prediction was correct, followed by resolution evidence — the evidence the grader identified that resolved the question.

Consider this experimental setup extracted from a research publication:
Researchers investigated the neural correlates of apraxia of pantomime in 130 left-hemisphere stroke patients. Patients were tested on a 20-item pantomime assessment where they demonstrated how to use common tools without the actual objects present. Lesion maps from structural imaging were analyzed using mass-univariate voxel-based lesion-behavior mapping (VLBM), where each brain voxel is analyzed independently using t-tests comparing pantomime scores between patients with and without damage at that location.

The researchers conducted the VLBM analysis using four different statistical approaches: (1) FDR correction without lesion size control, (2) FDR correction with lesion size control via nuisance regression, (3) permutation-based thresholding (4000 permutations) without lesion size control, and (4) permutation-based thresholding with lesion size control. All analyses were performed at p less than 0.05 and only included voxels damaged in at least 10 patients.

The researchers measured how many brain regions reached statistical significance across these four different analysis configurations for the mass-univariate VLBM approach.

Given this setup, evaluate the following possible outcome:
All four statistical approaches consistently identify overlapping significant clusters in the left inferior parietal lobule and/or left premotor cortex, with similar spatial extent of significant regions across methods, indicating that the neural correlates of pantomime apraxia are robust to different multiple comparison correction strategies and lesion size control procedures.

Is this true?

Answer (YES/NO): NO